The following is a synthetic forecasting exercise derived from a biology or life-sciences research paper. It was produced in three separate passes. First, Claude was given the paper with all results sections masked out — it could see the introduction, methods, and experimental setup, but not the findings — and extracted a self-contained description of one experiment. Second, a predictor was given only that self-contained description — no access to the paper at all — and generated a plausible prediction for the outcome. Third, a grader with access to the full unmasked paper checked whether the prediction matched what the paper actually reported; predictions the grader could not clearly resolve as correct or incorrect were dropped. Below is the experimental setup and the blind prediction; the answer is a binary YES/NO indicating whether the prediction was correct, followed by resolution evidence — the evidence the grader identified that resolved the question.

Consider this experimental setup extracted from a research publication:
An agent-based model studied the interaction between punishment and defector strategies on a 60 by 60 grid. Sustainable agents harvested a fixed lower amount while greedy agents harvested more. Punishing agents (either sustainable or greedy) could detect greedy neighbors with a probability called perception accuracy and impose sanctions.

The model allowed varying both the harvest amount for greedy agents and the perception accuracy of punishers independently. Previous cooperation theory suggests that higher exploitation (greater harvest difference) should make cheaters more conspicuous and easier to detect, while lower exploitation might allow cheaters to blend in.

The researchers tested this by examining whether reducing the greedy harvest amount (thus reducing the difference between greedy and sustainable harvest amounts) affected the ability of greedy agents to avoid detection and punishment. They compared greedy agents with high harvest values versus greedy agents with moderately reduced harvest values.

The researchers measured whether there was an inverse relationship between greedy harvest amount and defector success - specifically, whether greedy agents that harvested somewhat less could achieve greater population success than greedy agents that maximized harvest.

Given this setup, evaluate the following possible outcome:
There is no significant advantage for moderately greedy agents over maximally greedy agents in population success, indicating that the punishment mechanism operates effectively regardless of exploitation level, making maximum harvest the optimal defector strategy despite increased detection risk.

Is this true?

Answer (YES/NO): NO